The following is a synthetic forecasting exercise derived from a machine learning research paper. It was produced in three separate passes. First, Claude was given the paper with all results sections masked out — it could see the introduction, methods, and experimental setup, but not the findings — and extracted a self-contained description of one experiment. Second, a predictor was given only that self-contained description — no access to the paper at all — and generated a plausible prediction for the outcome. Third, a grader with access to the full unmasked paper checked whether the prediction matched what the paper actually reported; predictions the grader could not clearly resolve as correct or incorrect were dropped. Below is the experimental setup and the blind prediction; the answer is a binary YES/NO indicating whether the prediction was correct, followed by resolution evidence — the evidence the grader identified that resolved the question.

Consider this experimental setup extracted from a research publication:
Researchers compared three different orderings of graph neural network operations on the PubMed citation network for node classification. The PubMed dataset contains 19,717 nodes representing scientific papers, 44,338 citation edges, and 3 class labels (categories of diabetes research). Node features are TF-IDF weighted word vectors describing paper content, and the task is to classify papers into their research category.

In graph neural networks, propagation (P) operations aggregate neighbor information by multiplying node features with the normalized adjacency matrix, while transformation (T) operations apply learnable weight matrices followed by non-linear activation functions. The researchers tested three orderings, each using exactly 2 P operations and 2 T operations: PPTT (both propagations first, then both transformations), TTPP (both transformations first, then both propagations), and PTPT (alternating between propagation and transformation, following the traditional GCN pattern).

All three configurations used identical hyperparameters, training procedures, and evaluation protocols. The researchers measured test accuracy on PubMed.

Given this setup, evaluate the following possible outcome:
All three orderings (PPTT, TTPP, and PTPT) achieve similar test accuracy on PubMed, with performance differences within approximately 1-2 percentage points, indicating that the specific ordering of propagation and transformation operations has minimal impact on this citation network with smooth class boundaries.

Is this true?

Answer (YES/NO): NO